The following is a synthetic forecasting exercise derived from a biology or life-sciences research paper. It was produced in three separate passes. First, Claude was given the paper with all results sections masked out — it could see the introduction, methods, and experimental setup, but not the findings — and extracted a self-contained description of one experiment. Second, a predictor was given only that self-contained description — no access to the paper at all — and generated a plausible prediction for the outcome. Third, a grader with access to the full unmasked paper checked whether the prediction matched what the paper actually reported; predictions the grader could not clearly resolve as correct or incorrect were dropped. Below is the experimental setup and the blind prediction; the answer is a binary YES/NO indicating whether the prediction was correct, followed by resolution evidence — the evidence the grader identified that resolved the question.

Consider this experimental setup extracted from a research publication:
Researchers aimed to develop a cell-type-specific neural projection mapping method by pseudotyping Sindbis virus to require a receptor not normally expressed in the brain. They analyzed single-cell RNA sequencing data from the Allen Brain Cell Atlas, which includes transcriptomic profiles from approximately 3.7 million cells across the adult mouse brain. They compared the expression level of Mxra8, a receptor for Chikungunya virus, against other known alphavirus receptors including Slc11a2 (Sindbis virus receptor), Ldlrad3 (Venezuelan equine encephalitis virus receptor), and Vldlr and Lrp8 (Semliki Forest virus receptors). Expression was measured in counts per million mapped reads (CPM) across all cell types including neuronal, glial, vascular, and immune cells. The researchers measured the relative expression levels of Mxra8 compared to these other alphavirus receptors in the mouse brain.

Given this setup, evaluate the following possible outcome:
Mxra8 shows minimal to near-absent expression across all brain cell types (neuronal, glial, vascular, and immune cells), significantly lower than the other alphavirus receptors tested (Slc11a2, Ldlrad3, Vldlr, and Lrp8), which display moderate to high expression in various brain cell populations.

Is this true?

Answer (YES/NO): YES